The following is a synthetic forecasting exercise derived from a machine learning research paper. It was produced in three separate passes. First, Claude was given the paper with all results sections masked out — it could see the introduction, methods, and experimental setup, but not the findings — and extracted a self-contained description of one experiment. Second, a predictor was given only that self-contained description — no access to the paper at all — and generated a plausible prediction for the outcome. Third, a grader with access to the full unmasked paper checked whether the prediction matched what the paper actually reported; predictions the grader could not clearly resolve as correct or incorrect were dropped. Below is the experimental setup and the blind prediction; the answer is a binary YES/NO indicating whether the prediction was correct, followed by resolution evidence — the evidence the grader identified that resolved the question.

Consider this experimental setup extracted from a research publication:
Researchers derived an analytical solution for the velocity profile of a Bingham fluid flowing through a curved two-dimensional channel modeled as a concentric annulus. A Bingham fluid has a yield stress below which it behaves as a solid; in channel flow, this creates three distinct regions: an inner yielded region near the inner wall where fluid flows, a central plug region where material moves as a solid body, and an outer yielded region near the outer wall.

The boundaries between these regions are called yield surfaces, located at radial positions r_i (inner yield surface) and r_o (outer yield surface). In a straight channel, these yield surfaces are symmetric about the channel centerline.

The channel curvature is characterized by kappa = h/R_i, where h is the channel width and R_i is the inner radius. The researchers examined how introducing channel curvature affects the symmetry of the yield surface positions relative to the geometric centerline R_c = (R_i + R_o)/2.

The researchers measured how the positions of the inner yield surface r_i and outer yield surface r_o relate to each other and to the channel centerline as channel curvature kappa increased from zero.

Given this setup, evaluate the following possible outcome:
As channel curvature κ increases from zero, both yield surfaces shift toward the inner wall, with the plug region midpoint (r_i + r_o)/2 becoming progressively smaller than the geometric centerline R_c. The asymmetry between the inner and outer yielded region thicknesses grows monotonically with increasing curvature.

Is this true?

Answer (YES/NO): YES